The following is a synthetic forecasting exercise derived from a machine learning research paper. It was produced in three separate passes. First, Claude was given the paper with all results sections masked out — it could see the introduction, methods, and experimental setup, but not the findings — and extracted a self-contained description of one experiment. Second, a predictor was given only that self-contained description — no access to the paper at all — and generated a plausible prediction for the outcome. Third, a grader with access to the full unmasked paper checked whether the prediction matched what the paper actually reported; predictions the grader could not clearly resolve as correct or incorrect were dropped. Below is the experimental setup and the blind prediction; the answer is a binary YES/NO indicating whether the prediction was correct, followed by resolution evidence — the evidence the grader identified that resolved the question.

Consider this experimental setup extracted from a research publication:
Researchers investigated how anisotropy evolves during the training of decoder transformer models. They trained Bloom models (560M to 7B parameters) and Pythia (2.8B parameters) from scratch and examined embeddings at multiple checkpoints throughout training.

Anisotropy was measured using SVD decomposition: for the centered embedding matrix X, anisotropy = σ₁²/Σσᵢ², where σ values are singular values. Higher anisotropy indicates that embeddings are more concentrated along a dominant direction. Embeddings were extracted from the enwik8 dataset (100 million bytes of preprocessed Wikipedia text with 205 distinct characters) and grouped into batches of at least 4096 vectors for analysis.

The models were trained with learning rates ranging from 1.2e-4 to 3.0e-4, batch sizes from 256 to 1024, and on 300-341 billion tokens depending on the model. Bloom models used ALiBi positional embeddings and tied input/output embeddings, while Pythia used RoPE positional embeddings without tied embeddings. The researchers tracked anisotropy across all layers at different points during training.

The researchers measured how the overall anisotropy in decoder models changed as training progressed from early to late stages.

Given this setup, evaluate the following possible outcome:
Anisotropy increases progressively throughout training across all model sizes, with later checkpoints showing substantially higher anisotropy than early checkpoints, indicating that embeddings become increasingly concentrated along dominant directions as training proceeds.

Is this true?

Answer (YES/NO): YES